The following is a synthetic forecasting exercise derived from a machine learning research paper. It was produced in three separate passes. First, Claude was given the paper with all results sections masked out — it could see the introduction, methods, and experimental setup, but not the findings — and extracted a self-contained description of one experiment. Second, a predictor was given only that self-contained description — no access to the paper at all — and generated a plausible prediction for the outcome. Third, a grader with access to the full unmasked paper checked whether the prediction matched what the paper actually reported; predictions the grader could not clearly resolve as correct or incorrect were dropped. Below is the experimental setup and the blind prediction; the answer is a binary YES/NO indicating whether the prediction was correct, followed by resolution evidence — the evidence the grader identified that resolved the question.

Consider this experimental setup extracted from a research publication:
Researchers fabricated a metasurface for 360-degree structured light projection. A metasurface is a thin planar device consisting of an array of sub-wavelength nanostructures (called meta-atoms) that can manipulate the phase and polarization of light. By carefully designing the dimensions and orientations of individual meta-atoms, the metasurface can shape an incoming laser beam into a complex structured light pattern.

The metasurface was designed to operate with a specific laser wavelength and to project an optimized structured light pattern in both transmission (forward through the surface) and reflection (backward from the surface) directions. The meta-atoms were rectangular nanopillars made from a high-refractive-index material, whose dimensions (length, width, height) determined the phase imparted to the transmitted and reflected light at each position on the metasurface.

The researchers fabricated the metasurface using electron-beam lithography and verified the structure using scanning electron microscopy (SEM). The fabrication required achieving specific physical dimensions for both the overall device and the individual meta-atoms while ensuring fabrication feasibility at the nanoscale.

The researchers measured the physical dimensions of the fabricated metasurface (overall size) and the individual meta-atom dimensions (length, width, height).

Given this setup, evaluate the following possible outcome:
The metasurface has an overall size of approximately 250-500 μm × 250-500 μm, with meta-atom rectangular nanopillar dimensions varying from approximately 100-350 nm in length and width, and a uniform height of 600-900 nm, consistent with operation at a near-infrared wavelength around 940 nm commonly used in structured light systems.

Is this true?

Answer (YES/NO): NO